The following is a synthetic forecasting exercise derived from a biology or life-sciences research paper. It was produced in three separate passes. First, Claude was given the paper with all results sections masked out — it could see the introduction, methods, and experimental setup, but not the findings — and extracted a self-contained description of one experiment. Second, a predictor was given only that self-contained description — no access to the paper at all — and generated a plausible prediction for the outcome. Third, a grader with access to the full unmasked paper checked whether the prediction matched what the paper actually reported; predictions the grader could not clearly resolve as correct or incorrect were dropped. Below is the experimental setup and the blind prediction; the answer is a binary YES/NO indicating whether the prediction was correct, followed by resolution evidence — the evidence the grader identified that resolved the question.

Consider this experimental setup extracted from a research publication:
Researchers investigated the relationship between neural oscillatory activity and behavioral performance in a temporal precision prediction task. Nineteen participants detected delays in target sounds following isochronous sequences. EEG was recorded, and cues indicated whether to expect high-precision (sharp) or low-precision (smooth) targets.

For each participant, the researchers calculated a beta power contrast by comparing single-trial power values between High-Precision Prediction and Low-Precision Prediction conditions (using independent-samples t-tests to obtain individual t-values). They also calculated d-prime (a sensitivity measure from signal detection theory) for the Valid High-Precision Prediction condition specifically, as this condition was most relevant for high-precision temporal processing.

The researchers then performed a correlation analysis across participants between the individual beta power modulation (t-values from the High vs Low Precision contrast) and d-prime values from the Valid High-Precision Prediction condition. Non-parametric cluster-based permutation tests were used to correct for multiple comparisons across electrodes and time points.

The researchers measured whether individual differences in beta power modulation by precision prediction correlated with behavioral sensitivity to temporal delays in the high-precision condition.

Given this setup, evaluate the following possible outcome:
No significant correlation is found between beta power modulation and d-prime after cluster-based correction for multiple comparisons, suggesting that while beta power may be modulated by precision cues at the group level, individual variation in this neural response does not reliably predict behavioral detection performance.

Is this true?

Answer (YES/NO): NO